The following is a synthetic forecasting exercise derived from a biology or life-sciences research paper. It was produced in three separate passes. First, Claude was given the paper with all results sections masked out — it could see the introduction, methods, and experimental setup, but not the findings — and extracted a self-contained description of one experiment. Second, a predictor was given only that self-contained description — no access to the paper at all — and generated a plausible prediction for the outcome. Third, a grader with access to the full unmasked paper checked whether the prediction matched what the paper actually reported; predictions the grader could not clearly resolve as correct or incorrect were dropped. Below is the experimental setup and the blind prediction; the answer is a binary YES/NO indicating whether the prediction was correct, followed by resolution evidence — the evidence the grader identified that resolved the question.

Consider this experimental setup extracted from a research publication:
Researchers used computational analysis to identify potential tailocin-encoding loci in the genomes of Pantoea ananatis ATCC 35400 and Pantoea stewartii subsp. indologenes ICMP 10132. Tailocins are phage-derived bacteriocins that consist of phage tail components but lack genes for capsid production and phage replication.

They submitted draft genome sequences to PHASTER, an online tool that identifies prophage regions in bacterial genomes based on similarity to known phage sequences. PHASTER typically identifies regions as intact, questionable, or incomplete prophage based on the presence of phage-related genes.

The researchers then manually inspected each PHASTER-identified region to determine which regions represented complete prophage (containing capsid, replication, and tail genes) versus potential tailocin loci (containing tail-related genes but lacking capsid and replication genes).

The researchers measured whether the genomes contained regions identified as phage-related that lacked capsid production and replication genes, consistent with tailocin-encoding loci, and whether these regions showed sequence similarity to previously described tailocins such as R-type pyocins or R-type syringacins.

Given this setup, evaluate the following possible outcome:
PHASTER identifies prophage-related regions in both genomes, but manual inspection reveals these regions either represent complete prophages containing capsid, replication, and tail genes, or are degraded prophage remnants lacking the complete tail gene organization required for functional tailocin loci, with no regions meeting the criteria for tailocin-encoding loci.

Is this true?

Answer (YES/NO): NO